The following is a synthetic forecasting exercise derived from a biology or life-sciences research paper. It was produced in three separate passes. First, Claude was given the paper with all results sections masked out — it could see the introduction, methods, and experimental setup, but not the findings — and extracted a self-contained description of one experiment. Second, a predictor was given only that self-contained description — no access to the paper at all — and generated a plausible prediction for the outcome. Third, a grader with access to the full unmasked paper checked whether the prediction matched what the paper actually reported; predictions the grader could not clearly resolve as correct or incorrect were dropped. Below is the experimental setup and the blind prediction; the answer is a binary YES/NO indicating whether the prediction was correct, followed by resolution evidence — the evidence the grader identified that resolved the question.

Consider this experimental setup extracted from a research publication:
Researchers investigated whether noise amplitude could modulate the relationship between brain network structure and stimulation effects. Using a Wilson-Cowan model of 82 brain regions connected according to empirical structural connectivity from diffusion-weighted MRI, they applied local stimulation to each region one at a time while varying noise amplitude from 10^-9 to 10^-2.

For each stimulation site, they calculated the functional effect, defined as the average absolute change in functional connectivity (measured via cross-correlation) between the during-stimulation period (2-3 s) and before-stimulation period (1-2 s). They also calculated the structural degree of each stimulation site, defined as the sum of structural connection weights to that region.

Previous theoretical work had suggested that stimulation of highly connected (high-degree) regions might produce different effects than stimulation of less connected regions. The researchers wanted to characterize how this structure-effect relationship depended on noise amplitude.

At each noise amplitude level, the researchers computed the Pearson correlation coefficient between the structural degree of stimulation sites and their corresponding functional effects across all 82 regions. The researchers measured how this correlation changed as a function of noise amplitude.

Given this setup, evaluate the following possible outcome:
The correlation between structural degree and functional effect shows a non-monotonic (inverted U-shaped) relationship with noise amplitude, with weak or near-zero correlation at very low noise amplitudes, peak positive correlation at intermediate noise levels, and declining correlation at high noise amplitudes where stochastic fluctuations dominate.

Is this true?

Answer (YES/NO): NO